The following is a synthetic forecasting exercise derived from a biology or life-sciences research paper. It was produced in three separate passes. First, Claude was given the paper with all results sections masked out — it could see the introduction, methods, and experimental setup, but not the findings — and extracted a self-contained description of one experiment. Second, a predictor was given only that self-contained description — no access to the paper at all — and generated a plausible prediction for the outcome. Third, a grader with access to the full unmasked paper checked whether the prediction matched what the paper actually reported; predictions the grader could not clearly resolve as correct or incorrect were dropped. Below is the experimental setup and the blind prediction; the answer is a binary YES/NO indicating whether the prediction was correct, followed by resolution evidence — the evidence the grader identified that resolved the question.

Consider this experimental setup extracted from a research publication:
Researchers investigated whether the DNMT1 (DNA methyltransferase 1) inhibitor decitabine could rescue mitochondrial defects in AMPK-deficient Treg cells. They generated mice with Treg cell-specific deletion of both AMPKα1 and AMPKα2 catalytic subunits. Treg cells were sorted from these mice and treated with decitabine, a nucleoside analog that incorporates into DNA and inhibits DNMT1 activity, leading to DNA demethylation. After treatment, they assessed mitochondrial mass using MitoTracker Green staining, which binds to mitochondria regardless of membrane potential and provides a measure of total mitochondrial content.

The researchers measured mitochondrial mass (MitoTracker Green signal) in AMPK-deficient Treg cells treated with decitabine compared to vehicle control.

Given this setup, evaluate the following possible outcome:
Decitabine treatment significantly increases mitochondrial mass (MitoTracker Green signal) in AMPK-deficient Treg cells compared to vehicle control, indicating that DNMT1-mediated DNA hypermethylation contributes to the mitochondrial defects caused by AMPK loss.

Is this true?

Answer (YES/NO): YES